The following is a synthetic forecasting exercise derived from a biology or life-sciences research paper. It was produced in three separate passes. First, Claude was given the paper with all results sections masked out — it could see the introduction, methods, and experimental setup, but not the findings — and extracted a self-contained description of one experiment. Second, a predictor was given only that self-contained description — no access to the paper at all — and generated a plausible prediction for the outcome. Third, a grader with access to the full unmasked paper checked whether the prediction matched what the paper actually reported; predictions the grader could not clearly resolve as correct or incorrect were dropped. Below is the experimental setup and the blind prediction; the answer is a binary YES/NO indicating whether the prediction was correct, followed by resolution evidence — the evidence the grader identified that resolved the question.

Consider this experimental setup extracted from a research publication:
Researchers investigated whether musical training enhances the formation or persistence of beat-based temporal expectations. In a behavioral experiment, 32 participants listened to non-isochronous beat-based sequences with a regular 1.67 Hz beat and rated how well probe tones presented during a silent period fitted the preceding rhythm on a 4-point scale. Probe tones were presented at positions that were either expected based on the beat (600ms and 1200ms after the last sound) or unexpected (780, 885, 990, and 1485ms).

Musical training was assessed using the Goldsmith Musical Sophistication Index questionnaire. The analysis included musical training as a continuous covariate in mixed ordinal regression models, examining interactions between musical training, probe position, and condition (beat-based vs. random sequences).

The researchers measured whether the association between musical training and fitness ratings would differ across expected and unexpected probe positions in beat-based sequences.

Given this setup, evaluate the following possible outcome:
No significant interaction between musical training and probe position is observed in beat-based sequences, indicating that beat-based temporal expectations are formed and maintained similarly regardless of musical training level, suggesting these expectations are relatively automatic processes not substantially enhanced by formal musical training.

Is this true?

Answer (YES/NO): NO